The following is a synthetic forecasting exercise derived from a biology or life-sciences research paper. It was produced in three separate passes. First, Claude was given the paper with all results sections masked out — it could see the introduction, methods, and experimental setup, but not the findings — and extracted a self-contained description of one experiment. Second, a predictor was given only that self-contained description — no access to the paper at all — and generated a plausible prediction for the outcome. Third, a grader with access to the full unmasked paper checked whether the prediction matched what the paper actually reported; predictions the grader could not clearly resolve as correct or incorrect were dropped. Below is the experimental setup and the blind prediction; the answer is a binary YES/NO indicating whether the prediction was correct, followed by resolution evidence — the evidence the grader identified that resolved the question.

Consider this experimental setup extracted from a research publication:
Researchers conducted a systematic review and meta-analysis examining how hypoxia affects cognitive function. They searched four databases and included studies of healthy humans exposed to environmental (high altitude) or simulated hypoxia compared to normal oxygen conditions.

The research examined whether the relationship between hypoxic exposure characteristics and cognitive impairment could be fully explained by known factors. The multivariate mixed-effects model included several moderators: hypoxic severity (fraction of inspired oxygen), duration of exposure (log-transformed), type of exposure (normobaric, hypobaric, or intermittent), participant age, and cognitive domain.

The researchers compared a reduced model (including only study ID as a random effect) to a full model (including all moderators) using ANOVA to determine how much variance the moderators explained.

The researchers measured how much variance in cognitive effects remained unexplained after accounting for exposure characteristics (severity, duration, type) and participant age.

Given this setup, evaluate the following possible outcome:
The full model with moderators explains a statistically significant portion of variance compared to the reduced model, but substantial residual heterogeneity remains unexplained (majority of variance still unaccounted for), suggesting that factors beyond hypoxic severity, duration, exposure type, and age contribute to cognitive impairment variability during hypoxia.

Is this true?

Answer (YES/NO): YES